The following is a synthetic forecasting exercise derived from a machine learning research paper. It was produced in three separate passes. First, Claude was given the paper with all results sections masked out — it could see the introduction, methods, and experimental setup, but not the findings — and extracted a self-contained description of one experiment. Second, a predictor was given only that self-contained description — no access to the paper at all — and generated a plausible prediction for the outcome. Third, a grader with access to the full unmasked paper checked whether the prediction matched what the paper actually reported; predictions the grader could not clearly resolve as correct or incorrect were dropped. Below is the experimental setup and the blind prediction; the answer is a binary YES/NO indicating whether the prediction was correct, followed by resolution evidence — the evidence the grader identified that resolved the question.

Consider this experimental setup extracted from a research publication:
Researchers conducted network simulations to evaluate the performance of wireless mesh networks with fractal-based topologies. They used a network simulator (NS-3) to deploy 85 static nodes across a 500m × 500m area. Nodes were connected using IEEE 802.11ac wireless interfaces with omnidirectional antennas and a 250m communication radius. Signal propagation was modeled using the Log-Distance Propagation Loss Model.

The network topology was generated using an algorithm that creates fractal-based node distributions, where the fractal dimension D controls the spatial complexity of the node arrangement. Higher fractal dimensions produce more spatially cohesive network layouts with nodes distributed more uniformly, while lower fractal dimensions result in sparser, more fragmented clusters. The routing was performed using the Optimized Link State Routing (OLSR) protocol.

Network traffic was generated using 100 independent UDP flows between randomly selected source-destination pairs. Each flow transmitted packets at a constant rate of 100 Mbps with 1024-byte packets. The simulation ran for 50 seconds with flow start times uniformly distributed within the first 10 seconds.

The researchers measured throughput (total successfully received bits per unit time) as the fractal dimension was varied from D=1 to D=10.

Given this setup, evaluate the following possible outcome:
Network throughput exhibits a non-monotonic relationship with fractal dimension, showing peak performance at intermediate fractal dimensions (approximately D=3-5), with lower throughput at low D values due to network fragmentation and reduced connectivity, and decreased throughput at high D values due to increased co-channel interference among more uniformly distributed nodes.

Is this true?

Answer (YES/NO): NO